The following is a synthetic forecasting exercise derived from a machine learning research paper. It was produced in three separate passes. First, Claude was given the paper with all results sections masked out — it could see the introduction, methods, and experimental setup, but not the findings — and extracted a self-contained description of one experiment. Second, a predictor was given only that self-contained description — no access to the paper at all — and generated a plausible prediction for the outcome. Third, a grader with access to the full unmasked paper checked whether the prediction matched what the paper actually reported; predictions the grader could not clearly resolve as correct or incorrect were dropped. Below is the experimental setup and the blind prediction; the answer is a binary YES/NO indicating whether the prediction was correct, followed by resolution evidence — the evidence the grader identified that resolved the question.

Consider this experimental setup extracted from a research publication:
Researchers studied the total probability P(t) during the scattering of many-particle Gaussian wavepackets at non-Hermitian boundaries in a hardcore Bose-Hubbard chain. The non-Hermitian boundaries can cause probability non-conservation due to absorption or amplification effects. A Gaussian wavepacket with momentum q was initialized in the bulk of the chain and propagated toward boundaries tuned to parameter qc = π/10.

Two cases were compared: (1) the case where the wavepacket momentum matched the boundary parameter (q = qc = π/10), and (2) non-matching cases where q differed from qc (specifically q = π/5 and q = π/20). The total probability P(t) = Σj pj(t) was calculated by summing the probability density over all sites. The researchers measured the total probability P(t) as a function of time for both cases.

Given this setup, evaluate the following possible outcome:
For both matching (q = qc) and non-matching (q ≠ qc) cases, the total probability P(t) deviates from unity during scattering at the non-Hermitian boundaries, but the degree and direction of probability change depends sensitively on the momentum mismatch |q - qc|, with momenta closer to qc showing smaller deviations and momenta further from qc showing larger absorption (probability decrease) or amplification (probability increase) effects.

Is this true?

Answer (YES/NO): NO